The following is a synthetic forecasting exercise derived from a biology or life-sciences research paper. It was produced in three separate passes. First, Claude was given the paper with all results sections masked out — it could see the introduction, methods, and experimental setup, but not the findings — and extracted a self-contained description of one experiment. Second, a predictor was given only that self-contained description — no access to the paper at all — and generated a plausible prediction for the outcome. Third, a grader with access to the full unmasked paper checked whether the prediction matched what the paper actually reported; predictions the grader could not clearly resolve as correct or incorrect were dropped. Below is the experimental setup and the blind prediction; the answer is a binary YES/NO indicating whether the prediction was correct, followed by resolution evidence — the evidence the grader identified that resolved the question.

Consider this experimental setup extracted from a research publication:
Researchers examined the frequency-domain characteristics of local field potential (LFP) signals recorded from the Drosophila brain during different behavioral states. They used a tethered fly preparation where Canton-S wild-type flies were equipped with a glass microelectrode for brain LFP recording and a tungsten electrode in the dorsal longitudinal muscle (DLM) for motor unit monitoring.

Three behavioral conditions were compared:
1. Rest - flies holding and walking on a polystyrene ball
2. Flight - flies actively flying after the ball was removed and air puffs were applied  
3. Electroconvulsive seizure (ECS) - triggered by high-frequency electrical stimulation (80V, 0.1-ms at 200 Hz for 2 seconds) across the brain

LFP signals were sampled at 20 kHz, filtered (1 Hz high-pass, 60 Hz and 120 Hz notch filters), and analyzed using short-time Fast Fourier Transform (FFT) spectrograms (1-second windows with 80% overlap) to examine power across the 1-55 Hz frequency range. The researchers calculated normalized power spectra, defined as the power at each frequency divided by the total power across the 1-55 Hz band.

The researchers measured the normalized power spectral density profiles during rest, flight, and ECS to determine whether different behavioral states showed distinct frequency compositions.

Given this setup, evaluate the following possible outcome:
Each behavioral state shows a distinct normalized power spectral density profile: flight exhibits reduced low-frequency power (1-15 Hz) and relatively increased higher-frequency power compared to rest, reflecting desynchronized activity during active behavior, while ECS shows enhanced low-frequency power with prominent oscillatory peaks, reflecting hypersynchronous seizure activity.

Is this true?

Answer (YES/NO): NO